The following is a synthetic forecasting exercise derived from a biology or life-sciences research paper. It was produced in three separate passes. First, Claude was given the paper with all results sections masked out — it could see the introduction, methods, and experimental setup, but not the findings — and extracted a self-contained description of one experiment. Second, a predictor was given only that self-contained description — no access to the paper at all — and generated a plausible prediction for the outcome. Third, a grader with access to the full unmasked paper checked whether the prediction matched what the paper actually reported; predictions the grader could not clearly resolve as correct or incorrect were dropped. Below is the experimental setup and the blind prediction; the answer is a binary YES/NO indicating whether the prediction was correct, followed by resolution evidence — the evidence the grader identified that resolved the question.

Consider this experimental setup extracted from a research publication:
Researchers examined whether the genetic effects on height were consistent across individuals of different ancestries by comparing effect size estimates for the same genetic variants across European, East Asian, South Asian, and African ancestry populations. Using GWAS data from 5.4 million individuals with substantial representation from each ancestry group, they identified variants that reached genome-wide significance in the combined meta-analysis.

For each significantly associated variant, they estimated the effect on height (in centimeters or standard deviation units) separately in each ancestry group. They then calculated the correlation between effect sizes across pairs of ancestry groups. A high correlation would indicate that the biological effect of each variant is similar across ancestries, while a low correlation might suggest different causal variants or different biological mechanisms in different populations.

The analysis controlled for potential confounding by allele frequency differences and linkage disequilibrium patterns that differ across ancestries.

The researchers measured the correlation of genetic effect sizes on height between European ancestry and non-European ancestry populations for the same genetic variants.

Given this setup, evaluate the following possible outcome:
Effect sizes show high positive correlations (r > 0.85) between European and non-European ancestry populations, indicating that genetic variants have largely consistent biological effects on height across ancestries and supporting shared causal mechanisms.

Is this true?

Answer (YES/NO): NO